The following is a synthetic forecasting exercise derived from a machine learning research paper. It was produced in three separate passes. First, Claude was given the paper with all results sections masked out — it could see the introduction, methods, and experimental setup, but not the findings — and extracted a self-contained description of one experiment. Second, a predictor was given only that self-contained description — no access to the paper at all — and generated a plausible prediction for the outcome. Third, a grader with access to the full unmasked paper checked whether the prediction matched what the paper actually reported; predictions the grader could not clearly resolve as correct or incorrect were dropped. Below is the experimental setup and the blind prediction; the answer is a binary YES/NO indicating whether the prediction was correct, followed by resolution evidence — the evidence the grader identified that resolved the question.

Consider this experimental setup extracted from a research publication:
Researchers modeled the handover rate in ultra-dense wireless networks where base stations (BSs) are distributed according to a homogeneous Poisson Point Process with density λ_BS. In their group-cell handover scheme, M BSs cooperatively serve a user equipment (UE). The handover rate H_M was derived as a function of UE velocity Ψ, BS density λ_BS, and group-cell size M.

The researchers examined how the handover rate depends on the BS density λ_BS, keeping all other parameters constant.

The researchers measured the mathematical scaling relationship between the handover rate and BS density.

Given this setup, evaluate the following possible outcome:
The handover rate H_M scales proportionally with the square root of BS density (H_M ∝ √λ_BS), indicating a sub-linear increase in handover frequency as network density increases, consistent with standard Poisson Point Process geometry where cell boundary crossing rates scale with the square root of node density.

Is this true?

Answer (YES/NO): YES